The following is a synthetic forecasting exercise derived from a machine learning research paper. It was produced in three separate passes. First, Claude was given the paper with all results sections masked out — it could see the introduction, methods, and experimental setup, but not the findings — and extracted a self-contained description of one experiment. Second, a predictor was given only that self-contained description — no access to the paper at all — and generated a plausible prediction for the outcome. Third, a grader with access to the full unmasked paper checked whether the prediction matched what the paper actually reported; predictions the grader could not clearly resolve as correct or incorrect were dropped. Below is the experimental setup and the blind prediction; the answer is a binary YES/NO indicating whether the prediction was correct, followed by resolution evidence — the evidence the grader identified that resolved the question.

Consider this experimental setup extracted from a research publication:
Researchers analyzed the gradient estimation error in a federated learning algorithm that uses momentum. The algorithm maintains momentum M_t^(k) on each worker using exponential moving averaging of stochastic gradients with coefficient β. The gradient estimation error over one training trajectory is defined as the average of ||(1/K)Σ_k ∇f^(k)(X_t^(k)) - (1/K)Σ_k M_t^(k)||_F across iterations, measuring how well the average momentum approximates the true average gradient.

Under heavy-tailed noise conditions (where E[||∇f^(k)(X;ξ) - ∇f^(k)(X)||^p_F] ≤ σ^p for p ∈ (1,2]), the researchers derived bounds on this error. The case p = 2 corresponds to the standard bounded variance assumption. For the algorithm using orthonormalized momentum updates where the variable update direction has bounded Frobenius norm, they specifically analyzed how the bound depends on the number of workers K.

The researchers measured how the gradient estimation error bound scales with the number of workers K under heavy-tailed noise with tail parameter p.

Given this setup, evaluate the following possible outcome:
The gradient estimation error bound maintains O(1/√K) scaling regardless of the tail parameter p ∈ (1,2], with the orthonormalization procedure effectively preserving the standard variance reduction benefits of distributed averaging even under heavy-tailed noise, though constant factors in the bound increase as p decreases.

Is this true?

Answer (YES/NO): NO